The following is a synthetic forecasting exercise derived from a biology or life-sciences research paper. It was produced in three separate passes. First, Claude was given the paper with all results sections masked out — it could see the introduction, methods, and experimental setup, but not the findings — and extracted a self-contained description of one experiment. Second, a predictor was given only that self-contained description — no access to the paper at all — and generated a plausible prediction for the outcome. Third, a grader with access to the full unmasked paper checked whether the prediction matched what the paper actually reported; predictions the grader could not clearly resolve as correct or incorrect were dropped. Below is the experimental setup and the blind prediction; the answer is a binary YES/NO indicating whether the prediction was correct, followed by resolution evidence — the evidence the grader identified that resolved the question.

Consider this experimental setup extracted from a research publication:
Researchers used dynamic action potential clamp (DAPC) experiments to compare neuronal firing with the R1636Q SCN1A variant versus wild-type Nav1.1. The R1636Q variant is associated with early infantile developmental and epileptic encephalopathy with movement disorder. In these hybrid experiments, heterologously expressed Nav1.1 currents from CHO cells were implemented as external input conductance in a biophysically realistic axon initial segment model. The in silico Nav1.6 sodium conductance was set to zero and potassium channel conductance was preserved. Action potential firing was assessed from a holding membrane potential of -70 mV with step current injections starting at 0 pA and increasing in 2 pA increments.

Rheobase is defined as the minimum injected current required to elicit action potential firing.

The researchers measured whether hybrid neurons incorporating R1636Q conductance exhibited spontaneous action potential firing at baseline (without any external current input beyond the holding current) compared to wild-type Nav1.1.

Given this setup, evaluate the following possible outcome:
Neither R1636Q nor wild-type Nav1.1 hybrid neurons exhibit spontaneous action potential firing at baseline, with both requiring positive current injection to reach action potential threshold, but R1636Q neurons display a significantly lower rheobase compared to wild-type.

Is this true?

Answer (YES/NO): NO